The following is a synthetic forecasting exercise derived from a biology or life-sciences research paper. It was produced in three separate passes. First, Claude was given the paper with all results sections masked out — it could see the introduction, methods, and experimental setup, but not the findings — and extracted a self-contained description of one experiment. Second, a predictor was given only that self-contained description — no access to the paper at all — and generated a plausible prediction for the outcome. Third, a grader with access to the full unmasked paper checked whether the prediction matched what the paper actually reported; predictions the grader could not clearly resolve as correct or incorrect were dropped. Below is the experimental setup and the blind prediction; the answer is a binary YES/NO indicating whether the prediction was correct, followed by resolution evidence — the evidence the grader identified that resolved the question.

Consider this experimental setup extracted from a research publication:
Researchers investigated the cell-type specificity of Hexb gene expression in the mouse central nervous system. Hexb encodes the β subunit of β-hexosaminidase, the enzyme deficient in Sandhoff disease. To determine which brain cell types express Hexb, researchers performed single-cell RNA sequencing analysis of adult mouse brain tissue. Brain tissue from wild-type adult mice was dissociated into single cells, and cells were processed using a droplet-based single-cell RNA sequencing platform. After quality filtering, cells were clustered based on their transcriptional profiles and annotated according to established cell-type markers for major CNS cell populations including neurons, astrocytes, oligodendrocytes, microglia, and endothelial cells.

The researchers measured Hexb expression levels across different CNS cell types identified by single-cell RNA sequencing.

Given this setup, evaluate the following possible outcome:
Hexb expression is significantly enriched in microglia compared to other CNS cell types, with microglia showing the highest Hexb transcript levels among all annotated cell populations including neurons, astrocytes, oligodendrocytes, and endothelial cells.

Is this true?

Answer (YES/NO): YES